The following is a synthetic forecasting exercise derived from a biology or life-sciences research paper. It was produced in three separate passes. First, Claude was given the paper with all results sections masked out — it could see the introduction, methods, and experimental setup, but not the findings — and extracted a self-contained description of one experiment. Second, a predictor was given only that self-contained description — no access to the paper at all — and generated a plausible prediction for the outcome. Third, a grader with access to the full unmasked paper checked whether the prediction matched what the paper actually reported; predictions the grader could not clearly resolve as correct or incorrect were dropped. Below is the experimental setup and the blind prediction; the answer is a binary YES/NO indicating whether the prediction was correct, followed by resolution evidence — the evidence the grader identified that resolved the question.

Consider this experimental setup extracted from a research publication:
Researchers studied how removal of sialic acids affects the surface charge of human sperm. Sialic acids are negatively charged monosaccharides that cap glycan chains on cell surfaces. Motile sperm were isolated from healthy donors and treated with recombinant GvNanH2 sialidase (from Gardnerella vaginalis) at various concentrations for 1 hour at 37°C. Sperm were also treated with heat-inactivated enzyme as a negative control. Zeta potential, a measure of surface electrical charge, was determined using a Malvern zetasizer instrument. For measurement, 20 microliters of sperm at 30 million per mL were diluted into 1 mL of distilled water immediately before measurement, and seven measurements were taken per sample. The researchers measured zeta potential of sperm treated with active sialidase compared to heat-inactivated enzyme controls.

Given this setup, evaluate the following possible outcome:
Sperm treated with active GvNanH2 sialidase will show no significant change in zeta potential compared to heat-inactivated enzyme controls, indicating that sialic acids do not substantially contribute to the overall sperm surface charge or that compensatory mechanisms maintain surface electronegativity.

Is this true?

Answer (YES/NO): NO